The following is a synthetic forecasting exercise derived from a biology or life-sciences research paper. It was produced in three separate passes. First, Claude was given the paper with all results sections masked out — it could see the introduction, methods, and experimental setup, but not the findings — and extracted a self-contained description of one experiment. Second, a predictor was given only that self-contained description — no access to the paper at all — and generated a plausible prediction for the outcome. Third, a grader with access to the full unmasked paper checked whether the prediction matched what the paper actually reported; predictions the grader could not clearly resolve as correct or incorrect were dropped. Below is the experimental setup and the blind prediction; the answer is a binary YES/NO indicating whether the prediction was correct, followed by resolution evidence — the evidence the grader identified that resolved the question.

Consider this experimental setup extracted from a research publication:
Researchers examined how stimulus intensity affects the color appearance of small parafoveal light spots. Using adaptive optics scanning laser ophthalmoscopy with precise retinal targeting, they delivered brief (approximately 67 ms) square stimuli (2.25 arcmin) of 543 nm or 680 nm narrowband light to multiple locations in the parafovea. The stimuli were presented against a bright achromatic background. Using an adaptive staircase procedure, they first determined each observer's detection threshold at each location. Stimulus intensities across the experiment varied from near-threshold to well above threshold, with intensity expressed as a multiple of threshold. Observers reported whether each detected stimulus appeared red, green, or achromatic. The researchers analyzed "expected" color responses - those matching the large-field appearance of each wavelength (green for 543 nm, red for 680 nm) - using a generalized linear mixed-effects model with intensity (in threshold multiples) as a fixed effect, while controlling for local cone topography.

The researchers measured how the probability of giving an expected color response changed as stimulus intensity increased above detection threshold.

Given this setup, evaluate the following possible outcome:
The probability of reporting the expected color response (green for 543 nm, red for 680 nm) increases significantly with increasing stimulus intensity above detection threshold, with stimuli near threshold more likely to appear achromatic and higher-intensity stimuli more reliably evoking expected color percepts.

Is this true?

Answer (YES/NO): YES